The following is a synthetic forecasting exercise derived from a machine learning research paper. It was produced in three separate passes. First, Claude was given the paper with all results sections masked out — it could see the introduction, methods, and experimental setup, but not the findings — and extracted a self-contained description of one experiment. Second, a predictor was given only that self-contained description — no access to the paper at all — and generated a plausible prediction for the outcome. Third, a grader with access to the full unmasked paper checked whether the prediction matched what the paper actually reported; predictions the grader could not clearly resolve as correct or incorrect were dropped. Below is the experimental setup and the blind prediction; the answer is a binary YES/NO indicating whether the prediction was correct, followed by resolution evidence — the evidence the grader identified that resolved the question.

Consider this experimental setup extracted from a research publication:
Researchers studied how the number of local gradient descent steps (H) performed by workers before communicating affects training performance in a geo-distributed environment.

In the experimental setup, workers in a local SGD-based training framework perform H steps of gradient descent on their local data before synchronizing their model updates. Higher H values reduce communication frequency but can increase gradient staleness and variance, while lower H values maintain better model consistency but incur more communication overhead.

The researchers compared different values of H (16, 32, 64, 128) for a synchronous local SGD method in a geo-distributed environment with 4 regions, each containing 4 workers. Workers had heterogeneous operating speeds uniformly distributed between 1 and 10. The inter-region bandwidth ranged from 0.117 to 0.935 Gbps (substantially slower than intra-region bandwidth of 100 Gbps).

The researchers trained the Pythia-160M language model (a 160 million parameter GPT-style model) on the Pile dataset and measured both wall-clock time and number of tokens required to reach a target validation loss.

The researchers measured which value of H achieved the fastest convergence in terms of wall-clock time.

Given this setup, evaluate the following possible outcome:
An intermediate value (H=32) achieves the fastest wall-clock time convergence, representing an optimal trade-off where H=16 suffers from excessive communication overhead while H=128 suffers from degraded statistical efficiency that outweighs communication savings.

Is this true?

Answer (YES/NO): YES